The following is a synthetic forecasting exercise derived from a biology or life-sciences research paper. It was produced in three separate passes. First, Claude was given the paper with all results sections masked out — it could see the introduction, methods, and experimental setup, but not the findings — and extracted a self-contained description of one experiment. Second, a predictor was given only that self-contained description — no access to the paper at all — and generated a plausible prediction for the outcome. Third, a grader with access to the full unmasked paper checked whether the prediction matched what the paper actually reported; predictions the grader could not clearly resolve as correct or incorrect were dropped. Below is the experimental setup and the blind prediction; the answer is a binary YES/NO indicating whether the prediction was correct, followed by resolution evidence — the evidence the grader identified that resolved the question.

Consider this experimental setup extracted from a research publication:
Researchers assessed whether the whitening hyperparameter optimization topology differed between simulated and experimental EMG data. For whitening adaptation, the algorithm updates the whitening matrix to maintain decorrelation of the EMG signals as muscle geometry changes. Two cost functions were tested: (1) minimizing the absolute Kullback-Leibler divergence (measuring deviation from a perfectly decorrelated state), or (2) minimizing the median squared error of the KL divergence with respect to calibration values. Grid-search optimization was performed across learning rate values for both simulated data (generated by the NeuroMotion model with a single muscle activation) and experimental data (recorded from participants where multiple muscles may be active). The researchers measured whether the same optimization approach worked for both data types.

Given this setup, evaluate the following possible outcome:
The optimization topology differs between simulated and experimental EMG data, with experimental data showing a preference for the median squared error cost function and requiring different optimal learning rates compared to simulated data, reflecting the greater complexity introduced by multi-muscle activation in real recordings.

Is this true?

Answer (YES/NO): YES